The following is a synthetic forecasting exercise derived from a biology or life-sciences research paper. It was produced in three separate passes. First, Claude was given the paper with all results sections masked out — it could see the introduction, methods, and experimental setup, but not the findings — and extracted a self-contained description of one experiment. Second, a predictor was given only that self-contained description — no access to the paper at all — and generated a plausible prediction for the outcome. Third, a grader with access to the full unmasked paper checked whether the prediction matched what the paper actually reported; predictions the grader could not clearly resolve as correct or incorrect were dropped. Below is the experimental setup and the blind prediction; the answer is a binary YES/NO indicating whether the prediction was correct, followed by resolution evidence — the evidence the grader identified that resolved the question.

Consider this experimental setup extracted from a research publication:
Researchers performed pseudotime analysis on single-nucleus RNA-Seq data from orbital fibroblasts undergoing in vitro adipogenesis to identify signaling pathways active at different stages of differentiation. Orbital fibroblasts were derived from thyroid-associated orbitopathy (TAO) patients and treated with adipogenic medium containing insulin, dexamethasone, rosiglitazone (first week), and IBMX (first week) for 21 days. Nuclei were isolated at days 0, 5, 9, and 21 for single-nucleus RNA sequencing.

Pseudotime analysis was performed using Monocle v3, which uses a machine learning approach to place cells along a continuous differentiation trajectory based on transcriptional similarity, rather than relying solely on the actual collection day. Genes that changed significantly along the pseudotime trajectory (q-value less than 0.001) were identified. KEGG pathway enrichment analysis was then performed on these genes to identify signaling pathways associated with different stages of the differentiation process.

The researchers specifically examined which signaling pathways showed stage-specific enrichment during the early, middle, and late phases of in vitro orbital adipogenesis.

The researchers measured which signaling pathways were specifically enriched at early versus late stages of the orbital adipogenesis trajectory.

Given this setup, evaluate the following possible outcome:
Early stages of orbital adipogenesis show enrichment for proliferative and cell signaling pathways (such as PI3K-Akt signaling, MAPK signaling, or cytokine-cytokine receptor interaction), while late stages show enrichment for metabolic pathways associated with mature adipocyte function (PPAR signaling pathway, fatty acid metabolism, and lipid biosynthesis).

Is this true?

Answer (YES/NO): NO